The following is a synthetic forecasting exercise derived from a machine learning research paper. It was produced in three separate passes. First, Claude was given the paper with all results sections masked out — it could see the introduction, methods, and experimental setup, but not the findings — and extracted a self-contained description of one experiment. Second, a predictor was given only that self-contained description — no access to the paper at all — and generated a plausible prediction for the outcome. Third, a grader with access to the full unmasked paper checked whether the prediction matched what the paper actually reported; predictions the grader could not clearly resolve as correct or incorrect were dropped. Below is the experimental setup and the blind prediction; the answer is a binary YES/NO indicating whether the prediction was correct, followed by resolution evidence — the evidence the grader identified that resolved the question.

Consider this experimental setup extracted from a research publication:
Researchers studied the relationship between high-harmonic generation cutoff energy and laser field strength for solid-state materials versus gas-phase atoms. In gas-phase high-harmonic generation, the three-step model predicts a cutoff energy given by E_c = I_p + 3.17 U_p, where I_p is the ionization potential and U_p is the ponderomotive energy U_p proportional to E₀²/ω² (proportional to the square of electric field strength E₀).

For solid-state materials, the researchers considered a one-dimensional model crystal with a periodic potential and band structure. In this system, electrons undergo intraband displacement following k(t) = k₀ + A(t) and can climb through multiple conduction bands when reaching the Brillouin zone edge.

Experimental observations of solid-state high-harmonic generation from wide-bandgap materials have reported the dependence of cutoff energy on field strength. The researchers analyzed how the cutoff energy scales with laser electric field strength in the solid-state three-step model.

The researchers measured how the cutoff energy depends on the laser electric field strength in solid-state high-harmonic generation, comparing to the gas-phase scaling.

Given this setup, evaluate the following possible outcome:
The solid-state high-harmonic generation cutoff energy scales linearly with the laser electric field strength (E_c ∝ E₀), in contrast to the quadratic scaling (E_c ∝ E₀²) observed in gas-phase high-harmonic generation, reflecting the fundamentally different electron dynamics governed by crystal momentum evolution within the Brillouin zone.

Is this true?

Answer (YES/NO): YES